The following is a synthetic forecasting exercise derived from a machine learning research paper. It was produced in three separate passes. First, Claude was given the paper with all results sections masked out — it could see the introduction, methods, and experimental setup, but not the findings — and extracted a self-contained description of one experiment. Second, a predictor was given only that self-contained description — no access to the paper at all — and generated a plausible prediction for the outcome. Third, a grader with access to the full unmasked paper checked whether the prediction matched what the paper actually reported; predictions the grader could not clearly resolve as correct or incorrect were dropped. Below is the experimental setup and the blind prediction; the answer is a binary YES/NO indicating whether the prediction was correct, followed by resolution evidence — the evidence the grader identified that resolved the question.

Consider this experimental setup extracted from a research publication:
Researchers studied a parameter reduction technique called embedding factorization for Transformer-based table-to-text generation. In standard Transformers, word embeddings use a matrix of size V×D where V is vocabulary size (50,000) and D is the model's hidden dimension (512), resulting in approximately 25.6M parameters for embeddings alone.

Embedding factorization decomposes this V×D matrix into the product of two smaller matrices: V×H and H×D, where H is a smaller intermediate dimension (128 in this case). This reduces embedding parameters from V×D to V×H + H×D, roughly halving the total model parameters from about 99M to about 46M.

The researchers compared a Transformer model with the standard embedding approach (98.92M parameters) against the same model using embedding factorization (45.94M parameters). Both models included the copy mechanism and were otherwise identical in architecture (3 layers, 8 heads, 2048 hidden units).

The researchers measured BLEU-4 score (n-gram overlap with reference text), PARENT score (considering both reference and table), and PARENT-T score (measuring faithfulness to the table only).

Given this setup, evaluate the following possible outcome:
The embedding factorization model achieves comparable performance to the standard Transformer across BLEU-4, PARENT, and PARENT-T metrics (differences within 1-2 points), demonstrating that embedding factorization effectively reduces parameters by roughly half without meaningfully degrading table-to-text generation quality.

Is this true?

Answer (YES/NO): YES